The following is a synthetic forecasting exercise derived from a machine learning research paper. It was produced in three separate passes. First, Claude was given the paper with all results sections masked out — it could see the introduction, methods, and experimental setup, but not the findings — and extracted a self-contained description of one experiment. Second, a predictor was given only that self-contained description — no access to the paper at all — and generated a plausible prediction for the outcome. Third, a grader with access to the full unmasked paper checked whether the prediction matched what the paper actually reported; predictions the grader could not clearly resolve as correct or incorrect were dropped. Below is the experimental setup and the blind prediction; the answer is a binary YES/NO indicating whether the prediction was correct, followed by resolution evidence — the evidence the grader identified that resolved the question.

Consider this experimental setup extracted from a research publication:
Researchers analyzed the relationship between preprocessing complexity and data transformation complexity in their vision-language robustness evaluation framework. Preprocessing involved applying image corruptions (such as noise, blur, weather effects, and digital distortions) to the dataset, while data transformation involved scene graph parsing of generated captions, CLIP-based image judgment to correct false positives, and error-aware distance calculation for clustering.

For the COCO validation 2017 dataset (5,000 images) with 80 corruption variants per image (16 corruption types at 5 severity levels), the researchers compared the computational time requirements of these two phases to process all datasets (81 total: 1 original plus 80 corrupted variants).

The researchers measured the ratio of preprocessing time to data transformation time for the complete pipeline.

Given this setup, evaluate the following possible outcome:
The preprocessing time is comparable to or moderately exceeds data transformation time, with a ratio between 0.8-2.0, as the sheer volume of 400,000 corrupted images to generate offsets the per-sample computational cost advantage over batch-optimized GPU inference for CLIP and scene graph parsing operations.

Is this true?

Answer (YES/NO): NO